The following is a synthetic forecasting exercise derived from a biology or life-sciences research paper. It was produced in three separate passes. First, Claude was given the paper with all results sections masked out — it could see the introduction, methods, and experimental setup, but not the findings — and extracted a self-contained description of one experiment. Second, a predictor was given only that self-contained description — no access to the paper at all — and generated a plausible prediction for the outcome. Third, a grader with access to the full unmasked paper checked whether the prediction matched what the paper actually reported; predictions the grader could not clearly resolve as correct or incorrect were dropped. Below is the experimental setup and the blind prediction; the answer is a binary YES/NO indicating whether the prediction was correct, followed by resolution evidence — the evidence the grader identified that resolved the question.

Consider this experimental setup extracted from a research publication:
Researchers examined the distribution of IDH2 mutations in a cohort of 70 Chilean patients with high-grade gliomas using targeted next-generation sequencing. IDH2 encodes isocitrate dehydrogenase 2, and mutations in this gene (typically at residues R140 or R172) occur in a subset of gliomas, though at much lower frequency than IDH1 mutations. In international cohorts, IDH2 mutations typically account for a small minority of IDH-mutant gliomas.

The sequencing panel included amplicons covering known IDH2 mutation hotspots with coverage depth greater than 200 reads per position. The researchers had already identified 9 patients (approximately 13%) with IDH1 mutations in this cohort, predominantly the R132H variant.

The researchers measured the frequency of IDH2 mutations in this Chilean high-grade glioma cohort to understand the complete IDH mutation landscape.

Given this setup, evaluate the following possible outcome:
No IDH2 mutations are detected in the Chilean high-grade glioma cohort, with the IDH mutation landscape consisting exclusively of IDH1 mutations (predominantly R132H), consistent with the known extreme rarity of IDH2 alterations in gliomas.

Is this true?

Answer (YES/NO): YES